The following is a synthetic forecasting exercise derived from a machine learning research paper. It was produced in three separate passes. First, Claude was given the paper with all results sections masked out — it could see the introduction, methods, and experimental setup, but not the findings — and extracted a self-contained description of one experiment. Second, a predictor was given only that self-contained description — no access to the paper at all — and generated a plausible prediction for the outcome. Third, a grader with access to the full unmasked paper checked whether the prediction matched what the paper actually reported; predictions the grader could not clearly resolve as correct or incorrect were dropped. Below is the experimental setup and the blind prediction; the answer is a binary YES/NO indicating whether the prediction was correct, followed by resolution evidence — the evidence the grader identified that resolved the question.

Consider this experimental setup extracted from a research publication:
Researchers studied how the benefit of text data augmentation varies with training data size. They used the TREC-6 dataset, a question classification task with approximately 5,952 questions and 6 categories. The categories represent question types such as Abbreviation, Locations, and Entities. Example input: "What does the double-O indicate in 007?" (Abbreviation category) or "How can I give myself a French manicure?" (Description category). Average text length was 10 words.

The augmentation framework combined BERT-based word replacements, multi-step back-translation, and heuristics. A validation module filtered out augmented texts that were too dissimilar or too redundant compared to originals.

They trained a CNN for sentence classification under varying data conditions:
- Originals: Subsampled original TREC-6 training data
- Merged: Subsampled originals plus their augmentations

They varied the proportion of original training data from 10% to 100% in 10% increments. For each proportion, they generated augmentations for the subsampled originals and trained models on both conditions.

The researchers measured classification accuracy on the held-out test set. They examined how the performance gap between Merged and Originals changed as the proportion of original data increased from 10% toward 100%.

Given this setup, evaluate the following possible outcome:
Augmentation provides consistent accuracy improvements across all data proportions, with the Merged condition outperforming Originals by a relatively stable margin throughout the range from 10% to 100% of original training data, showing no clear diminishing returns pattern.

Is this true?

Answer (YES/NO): NO